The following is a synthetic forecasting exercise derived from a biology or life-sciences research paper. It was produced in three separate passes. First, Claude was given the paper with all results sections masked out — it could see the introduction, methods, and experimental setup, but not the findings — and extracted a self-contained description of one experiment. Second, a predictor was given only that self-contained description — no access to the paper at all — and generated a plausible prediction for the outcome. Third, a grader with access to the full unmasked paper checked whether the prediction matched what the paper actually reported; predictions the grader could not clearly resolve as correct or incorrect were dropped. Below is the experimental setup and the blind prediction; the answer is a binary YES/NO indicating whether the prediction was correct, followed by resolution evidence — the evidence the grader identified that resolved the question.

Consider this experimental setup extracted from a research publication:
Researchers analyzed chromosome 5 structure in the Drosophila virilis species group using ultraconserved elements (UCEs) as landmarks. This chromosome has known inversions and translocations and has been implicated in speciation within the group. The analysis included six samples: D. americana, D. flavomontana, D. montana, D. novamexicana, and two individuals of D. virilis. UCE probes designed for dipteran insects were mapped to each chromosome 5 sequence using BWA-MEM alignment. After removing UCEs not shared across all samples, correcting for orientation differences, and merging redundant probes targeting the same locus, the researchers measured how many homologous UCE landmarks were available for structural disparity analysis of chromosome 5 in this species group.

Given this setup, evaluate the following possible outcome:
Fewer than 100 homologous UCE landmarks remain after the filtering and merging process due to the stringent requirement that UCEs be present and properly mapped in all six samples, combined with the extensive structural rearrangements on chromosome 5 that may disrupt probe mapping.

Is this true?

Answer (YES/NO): NO